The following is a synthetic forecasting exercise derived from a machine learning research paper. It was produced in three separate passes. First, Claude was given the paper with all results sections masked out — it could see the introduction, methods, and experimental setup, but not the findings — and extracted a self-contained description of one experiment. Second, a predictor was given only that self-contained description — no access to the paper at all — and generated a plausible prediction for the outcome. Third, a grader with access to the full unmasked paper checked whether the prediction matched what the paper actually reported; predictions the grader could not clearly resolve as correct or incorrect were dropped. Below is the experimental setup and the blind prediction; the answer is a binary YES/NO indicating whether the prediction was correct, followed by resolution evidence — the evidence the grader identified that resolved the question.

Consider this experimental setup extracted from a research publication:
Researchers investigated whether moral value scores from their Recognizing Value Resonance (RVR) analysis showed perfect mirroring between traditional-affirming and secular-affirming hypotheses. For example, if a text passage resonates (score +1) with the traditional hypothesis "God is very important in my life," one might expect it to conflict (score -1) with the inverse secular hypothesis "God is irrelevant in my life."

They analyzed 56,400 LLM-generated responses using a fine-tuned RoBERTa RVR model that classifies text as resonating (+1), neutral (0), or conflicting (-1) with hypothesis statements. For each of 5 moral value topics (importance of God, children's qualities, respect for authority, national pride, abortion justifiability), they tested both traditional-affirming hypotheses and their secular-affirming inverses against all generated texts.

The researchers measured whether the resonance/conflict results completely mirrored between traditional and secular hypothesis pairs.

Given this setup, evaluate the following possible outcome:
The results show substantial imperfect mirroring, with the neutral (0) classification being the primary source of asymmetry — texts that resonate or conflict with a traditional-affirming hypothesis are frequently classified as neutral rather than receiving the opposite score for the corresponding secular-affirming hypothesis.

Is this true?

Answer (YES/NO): YES